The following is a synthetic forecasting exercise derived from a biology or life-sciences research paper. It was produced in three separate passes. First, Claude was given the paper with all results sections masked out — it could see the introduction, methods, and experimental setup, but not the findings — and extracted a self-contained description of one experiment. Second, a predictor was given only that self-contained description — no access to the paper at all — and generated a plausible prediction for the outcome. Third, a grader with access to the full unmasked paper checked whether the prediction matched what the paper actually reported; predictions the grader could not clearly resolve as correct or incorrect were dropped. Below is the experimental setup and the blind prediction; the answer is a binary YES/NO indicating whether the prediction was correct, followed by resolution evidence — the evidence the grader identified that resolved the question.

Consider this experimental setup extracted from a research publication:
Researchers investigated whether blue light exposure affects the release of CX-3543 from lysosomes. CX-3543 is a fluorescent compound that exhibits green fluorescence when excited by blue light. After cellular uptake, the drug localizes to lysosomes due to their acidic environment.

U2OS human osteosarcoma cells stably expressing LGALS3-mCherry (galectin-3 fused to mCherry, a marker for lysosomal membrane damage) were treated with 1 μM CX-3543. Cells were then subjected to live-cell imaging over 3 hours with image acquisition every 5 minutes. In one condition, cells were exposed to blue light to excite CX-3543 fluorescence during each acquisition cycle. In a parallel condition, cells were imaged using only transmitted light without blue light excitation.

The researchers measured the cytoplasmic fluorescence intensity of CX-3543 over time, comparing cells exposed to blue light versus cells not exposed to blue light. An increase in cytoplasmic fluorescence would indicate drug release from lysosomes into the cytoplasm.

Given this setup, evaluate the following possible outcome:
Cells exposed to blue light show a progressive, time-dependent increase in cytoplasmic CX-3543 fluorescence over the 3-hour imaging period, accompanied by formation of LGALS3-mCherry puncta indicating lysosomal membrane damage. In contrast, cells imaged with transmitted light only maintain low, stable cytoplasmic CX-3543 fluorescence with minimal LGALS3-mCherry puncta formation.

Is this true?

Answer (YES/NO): NO